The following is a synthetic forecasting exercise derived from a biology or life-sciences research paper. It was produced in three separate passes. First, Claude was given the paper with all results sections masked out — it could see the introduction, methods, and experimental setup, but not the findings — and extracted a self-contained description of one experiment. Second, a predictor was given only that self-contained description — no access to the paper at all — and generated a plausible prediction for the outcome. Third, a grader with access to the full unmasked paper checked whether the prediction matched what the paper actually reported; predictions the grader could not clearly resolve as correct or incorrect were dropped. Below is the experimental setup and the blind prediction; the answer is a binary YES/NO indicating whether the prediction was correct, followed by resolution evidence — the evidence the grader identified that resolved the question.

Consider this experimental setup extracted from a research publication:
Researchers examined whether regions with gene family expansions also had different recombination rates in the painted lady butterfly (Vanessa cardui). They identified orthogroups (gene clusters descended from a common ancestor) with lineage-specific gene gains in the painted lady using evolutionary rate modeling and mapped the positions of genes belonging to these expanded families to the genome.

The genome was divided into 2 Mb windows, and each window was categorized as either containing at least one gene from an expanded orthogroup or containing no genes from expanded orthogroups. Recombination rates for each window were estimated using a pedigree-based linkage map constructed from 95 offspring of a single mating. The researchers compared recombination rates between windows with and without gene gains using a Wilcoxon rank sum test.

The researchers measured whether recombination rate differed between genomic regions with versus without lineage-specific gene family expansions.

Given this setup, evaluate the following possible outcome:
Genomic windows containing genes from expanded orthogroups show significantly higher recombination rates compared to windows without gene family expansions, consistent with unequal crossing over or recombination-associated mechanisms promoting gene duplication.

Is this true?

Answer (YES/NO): NO